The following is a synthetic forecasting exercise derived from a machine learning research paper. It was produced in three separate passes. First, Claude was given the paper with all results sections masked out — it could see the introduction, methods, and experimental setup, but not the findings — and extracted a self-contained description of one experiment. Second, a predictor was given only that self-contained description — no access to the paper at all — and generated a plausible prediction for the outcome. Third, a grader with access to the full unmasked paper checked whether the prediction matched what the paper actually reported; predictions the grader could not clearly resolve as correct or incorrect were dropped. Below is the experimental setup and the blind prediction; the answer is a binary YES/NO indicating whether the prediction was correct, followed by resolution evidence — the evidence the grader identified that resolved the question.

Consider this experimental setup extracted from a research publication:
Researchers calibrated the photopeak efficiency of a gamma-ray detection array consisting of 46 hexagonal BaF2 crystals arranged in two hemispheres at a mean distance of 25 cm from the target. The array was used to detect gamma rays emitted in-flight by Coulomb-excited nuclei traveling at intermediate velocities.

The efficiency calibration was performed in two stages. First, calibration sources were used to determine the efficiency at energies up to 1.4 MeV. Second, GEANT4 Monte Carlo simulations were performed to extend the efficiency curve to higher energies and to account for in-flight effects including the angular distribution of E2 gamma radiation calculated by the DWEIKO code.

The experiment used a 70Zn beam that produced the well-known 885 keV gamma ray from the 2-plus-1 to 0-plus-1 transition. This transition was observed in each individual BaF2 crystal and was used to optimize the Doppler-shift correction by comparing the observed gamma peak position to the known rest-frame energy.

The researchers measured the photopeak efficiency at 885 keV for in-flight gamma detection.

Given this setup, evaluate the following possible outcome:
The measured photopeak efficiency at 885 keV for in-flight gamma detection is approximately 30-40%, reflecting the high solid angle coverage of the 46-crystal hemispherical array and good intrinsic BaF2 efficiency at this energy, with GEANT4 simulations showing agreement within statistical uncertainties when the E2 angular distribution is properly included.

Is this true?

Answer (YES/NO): NO